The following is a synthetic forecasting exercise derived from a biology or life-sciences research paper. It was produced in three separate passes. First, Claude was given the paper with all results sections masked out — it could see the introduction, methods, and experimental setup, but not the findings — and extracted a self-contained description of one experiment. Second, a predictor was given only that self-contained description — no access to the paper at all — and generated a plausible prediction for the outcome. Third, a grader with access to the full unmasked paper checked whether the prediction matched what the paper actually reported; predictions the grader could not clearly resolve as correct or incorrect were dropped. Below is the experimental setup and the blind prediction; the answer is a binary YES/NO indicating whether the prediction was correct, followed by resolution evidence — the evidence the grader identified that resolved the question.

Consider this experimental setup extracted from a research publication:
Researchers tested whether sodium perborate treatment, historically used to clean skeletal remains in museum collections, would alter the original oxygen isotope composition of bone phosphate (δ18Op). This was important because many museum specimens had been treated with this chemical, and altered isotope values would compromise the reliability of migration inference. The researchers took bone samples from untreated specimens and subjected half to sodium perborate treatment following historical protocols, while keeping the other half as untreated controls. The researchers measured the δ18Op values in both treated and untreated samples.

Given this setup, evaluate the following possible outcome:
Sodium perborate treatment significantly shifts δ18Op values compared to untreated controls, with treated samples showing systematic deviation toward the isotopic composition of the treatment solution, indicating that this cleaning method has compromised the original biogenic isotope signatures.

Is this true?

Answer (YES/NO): NO